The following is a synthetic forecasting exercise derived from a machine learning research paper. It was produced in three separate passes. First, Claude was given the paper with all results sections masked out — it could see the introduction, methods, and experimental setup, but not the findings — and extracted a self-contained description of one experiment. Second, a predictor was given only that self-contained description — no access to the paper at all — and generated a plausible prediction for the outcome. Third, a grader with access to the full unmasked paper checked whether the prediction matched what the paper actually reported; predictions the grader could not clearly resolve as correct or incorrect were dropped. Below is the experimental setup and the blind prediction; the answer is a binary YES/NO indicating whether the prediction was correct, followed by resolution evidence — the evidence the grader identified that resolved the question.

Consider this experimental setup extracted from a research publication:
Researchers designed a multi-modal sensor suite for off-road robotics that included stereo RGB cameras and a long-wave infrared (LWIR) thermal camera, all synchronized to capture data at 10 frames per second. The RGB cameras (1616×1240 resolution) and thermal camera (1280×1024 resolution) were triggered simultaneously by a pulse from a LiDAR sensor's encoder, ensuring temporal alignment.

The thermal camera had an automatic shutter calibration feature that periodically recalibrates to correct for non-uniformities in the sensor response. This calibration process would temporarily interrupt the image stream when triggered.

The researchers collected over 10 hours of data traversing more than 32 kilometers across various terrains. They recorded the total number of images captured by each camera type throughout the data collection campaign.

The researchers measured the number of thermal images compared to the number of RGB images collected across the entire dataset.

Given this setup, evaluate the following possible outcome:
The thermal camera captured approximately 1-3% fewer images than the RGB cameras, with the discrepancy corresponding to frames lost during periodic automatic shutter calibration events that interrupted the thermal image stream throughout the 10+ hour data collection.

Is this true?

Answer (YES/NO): YES